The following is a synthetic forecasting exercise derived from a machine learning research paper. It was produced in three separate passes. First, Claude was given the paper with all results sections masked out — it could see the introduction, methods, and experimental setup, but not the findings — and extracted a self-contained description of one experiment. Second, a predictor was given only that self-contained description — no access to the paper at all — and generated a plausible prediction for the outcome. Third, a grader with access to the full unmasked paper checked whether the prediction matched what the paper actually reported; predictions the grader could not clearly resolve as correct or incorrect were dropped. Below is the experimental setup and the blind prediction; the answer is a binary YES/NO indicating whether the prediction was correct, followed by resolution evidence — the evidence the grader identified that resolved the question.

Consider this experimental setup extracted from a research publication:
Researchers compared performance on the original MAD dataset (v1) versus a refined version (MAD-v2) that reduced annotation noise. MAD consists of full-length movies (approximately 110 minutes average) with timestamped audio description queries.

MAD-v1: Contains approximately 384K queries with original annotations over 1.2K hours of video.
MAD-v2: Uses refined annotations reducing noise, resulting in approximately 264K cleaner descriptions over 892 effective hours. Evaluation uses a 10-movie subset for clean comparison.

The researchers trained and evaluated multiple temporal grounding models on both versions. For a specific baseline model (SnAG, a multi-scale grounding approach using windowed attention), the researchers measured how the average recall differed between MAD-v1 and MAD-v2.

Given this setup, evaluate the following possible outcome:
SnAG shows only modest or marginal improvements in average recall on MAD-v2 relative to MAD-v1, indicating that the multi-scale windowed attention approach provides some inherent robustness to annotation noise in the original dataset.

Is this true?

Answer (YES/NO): NO